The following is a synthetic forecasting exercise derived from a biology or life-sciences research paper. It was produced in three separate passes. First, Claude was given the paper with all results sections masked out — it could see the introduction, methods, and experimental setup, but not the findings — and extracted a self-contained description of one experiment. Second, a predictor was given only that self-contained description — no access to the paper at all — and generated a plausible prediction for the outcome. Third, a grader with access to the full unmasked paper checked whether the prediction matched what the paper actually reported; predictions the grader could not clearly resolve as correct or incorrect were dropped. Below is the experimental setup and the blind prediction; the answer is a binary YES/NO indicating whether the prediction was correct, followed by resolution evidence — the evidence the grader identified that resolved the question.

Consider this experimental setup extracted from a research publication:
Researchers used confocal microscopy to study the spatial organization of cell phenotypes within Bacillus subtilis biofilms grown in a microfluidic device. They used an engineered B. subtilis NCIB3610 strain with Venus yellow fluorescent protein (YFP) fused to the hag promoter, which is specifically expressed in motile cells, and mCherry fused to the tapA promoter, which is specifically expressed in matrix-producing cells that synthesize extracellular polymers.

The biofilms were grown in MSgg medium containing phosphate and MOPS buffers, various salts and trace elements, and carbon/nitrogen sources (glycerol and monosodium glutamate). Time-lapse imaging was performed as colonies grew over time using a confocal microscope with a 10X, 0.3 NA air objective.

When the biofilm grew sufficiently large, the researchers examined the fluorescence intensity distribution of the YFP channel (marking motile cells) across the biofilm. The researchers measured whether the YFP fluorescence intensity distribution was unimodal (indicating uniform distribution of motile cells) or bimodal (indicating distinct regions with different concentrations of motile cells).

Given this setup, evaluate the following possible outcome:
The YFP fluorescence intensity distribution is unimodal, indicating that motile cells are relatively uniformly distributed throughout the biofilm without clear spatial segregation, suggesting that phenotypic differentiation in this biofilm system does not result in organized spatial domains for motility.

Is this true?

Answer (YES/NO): NO